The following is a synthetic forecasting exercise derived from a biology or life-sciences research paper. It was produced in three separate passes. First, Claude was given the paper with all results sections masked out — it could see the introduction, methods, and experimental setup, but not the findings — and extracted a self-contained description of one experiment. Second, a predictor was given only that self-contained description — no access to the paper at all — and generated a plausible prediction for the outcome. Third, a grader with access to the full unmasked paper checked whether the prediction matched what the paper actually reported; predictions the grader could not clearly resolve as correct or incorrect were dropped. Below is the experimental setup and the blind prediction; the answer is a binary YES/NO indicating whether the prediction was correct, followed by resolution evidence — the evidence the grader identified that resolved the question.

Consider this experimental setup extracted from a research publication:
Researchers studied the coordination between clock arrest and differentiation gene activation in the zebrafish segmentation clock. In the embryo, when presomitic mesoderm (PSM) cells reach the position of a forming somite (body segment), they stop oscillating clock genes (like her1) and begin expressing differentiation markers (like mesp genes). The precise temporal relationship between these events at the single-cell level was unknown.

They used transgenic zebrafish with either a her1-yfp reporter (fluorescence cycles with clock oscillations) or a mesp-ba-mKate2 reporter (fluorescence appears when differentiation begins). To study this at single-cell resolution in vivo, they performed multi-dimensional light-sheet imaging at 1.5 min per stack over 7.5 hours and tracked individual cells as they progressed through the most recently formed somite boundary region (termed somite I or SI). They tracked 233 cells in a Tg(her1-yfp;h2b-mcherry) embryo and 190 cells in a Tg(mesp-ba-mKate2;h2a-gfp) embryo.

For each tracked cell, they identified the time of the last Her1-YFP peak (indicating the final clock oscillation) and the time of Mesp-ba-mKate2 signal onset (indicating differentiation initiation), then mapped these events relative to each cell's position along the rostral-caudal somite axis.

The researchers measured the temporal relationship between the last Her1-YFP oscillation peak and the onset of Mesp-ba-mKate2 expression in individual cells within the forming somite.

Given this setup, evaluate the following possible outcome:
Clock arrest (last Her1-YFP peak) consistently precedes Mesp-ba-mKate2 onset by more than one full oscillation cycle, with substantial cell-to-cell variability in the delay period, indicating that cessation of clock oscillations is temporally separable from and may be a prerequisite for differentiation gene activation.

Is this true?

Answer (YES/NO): NO